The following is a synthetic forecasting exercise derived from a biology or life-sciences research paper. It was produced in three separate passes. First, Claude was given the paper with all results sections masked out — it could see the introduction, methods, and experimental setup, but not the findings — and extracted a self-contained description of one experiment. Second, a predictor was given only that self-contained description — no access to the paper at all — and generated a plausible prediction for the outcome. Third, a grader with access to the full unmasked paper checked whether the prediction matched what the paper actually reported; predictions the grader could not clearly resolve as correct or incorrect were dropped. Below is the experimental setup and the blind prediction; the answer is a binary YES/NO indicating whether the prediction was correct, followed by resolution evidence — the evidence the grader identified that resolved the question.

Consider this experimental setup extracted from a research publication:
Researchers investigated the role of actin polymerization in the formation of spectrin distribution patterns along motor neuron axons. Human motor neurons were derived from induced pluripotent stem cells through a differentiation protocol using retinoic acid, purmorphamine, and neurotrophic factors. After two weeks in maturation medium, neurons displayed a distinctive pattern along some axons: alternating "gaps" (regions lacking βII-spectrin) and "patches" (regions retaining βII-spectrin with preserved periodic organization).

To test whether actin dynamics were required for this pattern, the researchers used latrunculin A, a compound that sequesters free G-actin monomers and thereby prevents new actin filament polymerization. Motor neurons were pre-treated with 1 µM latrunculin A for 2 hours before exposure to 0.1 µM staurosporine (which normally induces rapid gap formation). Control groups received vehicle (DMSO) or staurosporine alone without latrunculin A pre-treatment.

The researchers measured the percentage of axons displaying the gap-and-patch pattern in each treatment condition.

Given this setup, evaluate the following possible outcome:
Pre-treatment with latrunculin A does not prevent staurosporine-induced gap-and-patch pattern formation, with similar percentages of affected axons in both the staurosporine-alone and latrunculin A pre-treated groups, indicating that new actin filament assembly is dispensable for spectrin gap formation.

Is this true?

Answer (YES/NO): NO